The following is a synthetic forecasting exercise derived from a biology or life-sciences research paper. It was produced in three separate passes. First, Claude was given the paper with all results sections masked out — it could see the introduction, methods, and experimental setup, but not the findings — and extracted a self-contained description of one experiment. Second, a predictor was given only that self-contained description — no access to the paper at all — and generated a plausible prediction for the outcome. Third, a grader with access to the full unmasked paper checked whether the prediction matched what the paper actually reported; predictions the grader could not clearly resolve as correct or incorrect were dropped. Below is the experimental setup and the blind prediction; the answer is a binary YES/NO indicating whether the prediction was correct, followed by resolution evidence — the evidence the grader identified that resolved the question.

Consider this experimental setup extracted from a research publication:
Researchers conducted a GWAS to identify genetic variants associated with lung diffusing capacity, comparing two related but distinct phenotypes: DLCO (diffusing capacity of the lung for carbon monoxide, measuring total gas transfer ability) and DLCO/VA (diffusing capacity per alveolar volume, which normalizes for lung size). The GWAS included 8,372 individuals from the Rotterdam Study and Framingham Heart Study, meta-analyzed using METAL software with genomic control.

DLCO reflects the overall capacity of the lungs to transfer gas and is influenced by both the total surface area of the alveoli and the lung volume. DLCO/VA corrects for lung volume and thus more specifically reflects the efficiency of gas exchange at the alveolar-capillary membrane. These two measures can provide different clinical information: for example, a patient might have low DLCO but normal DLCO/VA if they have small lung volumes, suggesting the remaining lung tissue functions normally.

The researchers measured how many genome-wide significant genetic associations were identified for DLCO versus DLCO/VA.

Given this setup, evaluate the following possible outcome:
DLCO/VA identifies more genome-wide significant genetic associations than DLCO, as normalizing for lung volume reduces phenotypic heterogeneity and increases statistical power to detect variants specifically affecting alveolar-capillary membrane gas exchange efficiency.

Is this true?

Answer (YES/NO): YES